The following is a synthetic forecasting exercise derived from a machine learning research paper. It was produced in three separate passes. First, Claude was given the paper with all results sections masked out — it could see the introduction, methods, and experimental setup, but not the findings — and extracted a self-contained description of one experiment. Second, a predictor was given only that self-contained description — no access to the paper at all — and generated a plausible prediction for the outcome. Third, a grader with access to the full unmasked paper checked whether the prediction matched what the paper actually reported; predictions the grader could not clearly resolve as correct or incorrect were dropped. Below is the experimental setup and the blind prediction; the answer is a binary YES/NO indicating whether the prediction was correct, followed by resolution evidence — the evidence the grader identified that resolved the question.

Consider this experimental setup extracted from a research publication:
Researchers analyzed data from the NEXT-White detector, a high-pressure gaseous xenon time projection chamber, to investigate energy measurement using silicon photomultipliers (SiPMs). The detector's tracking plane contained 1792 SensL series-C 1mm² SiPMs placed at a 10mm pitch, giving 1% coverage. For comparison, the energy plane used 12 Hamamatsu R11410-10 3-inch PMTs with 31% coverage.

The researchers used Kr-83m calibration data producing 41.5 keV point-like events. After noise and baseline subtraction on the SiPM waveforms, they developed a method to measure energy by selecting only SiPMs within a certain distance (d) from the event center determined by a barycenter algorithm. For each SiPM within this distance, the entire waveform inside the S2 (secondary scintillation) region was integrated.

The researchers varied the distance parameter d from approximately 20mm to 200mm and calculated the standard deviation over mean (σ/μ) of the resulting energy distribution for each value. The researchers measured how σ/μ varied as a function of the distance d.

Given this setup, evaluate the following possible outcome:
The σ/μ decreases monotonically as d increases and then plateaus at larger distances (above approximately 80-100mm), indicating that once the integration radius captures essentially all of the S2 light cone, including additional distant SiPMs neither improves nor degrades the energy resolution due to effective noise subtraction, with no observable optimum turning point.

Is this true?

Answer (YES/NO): NO